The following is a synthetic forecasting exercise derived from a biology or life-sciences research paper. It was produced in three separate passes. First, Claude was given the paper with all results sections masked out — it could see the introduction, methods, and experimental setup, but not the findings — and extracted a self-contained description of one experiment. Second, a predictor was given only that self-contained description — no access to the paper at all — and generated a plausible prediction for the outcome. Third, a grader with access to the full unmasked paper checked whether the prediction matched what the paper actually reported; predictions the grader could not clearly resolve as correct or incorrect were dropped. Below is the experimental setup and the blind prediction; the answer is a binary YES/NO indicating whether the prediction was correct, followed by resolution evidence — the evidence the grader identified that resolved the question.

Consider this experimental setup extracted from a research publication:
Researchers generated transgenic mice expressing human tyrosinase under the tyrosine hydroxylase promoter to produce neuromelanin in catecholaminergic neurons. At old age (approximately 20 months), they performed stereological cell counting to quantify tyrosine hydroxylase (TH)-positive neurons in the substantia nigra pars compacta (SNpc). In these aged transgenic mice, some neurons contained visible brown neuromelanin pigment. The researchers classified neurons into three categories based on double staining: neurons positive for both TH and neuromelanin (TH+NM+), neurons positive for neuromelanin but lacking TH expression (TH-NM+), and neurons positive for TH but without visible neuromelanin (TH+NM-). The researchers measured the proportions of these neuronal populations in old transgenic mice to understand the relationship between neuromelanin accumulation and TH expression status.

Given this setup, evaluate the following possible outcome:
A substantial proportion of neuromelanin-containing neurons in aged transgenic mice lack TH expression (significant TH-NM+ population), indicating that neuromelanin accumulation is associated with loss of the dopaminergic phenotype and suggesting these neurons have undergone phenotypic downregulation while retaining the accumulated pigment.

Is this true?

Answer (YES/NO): YES